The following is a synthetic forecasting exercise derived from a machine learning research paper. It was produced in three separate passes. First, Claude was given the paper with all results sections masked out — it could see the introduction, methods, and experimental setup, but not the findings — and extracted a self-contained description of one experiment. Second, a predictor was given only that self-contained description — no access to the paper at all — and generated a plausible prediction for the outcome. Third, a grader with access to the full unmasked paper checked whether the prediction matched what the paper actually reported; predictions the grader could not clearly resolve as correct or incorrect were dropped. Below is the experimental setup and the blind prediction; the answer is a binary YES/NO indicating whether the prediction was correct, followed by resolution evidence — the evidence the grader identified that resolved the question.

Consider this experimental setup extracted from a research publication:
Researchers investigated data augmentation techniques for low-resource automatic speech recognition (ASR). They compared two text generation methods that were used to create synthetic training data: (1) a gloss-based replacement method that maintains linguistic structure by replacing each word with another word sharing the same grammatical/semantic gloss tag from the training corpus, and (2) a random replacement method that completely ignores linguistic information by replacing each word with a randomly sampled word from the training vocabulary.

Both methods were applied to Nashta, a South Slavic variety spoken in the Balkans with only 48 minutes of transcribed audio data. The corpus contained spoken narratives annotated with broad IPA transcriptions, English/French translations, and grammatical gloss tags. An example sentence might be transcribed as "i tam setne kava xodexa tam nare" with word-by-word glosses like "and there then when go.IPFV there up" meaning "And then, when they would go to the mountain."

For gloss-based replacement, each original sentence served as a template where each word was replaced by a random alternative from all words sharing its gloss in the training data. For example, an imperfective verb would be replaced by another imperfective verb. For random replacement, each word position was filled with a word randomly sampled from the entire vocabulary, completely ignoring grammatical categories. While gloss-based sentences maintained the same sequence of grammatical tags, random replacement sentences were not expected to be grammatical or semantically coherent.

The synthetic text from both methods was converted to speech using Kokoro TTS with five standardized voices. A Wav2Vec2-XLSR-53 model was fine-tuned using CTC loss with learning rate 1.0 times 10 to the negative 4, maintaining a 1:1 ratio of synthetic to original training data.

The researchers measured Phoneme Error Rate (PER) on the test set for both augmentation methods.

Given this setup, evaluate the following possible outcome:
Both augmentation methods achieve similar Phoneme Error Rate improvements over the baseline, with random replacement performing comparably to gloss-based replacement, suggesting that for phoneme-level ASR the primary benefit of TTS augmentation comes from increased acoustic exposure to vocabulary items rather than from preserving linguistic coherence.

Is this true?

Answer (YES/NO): YES